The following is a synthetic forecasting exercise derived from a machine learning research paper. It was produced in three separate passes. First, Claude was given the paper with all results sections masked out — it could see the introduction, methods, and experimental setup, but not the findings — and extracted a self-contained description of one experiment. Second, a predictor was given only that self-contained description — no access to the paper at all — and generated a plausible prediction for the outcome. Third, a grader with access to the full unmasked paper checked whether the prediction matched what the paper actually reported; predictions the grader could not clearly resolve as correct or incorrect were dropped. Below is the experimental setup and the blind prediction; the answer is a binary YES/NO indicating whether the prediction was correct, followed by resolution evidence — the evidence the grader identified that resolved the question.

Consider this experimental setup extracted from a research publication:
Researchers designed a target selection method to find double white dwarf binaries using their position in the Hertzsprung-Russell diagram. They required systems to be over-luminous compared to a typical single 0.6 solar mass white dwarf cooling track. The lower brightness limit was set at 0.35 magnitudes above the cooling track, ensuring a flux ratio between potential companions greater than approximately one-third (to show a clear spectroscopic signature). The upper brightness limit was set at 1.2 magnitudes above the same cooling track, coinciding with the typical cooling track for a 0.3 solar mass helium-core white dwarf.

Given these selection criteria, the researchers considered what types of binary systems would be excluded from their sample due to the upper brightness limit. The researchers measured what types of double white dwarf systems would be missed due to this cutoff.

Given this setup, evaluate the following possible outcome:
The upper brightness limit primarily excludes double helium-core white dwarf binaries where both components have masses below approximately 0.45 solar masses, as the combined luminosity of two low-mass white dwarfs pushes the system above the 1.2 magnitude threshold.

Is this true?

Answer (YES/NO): NO